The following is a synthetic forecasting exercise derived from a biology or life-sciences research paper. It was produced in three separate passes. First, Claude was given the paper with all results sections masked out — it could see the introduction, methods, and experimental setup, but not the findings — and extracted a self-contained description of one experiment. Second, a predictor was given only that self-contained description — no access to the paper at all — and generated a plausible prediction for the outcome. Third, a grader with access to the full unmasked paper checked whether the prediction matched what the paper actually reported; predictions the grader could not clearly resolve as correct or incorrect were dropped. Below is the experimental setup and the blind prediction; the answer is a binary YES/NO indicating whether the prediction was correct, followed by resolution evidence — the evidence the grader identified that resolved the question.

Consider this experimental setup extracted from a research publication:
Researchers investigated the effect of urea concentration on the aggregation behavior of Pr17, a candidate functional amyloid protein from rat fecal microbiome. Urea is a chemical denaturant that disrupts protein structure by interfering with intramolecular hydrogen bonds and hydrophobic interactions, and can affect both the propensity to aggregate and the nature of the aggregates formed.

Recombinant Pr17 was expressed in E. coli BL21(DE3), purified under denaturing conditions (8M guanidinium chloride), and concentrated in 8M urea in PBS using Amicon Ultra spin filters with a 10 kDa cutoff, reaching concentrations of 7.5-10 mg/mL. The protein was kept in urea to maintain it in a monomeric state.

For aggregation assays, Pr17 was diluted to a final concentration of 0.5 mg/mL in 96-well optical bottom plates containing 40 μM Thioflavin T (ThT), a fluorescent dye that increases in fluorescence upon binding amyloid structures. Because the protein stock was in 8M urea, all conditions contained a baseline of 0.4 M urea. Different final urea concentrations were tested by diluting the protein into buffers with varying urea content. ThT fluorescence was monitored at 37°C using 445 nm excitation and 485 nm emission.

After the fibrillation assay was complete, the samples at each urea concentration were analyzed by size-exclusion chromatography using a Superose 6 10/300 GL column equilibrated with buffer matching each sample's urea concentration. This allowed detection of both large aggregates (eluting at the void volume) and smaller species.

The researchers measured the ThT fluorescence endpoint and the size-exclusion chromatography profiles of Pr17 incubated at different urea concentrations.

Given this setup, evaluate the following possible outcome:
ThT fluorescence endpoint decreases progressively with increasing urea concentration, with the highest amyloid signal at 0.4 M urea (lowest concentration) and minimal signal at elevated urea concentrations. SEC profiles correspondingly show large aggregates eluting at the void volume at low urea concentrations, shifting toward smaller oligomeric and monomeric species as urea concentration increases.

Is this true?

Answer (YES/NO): YES